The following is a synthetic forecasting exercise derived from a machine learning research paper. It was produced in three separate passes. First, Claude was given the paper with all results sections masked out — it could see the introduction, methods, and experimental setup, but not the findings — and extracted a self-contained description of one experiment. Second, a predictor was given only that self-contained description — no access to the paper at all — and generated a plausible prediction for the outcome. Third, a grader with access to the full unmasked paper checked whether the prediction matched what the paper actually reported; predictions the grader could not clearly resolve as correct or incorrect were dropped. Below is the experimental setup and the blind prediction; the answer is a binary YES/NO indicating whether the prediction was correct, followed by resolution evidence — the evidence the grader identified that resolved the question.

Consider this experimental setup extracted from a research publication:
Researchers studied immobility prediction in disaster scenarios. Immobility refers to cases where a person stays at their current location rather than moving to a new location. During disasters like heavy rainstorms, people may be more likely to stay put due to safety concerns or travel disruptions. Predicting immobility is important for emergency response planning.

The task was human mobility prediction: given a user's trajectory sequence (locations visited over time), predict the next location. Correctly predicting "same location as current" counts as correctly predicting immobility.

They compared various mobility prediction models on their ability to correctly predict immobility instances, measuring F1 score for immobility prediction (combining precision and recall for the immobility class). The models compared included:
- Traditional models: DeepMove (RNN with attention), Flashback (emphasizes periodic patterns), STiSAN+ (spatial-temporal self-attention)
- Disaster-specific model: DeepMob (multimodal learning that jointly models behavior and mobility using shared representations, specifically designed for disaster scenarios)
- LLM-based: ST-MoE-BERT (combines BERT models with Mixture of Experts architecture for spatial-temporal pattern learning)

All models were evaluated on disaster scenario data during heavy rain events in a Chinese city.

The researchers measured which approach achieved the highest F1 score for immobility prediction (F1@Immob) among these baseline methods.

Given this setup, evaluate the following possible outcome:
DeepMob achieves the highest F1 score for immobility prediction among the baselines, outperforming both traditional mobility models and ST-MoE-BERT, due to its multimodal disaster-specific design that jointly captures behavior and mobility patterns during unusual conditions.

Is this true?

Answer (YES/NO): NO